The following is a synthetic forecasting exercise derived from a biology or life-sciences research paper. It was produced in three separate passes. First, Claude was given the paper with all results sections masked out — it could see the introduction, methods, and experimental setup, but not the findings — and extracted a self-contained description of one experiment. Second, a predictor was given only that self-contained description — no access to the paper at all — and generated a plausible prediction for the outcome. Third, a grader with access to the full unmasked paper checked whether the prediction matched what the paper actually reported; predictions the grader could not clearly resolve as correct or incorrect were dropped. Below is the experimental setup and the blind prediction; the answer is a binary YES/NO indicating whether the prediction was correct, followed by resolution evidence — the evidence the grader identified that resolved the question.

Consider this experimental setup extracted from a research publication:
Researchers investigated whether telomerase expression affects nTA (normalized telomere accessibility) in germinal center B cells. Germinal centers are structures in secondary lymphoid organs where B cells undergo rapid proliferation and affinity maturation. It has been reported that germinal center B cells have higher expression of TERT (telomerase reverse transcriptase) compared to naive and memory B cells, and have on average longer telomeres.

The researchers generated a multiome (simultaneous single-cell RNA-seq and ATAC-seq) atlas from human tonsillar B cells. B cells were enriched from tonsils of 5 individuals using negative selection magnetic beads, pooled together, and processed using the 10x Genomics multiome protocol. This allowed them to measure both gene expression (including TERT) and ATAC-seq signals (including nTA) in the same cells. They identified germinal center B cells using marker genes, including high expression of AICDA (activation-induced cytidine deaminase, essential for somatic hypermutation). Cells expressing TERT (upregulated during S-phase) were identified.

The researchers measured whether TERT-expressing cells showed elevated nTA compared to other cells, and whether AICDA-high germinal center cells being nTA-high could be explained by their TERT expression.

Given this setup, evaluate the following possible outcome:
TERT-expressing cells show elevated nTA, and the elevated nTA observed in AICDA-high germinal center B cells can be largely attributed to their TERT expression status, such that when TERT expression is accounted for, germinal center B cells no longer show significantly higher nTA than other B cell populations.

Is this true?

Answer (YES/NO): NO